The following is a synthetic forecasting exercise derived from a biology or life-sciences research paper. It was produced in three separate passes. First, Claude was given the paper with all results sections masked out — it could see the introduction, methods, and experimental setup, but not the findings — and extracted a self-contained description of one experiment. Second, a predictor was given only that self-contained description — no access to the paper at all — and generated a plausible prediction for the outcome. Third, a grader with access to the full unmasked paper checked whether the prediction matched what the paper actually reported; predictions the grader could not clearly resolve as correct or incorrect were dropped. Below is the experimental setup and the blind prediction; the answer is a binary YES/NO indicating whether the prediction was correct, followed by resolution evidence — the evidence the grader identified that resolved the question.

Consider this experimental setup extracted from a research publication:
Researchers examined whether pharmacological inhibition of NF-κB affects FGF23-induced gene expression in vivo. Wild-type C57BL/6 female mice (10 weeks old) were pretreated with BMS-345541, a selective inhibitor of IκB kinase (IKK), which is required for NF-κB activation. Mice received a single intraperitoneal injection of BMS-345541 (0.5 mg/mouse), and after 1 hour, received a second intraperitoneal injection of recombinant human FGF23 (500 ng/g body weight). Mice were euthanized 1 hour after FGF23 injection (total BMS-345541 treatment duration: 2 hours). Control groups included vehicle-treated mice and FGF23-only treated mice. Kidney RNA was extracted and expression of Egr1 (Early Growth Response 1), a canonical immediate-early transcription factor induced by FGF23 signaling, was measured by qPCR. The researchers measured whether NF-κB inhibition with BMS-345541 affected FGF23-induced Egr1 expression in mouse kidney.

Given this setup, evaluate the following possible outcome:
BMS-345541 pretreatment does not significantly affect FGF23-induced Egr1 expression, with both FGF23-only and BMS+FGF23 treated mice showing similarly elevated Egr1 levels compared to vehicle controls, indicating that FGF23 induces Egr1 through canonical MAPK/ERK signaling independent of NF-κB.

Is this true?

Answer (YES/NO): NO